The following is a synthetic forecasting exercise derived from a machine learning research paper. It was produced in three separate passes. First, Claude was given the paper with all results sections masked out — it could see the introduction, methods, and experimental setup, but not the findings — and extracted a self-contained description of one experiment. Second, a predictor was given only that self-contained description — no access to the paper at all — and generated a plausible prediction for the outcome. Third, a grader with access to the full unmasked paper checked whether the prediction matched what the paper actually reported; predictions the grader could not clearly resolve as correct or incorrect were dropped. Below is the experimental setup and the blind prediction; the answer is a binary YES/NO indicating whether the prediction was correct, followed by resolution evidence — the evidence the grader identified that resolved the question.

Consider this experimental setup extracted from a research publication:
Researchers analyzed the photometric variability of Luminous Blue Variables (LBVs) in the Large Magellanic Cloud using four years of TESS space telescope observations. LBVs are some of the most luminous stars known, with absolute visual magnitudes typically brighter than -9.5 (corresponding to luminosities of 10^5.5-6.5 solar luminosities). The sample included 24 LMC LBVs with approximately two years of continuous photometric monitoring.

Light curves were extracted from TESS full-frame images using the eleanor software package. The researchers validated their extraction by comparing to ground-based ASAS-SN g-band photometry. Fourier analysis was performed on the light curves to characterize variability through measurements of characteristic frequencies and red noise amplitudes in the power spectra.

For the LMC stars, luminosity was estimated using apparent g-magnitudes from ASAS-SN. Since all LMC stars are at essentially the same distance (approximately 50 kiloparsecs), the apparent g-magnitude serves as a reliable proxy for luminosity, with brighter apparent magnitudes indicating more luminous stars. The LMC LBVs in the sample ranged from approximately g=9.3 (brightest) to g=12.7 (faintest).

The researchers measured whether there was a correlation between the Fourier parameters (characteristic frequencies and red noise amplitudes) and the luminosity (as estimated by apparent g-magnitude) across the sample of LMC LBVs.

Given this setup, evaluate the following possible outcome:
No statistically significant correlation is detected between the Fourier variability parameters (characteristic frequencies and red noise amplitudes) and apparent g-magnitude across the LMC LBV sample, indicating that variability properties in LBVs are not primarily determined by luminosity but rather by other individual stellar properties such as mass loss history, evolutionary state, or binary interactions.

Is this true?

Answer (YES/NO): YES